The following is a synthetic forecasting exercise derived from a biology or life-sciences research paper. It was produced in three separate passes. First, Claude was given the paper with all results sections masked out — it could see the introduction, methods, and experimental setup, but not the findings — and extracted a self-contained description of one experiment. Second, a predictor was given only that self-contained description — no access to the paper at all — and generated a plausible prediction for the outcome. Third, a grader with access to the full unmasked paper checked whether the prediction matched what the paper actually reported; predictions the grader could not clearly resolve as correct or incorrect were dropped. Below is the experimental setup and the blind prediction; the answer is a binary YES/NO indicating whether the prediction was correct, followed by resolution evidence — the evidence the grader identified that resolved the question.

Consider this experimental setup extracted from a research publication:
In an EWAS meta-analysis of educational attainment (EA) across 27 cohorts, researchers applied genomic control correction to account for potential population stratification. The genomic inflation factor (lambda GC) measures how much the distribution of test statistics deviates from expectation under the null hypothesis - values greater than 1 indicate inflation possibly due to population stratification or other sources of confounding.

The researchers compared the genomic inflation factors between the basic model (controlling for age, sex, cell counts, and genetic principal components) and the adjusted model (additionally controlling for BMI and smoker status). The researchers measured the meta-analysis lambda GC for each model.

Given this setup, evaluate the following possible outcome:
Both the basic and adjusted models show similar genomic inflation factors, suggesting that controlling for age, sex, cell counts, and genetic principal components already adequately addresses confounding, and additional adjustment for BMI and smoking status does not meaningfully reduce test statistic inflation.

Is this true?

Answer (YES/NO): NO